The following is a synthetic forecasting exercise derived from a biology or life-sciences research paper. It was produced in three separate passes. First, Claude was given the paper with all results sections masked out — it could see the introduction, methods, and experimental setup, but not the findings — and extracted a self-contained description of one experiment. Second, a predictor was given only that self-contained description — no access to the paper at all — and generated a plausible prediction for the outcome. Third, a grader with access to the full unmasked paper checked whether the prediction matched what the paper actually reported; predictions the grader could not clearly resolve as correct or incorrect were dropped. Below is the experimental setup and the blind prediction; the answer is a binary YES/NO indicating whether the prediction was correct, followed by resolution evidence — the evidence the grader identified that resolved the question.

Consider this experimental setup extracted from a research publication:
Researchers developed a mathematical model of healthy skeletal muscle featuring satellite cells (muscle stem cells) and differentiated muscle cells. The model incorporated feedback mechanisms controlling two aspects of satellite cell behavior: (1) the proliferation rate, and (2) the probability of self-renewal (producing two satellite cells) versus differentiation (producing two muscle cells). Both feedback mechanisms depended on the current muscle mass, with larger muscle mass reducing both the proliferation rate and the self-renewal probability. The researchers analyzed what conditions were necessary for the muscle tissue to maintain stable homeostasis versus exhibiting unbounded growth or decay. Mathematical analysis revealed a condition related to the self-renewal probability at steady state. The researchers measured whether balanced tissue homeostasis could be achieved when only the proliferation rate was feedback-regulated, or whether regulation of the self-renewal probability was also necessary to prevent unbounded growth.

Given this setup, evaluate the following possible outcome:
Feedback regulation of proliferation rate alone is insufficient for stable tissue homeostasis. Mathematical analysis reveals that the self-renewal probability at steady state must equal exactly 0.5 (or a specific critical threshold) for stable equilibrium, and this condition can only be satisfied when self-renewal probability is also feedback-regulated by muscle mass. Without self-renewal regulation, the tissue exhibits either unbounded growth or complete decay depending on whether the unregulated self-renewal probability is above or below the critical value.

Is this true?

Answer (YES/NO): YES